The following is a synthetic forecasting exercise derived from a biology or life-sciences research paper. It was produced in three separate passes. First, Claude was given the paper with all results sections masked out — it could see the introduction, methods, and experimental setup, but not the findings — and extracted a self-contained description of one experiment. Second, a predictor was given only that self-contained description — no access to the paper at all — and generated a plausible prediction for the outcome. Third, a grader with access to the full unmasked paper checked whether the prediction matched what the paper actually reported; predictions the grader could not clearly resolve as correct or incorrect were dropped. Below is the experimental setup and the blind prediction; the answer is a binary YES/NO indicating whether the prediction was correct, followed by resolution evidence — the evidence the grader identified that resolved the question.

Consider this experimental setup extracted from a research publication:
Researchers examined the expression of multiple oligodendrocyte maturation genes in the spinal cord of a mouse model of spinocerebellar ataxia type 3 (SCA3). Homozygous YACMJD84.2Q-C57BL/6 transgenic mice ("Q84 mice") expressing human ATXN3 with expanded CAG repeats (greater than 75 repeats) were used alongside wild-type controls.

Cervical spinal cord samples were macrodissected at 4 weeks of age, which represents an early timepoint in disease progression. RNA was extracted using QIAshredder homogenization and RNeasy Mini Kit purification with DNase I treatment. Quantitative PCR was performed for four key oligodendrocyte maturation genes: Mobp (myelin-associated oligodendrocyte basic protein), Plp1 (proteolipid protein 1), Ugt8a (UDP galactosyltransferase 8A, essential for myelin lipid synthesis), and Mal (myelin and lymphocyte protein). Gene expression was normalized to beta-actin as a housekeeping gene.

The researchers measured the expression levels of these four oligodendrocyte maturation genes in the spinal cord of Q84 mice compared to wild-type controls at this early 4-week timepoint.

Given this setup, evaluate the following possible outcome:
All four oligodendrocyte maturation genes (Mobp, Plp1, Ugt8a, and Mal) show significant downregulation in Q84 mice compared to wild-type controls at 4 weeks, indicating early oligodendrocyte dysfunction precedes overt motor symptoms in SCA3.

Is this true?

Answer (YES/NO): NO